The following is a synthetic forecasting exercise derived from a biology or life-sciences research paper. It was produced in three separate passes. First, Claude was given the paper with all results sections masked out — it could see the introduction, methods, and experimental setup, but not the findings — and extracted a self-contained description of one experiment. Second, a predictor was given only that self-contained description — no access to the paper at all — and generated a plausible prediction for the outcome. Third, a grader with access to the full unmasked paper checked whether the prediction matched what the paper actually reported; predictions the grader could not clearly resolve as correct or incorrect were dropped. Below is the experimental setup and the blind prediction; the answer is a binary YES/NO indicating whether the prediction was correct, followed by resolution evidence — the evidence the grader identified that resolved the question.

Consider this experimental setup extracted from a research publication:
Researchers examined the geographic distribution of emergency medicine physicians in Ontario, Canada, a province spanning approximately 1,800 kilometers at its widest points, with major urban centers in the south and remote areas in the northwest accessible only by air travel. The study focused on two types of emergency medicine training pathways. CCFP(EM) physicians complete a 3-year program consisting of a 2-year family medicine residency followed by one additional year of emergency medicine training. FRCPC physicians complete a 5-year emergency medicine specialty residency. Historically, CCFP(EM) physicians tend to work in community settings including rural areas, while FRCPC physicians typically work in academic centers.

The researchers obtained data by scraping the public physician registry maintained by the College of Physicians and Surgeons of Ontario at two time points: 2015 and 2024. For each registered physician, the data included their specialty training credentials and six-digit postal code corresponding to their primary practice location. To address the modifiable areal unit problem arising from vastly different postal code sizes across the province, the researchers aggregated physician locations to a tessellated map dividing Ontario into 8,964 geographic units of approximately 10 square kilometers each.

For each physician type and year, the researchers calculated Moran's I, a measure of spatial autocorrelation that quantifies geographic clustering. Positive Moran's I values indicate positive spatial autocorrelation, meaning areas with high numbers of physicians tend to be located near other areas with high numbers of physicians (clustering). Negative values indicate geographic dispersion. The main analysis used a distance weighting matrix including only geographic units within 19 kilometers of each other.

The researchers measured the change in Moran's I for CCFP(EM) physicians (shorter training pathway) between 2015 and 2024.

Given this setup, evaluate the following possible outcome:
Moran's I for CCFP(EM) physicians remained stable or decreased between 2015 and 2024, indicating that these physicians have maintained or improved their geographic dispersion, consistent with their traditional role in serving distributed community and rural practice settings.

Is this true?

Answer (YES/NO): NO